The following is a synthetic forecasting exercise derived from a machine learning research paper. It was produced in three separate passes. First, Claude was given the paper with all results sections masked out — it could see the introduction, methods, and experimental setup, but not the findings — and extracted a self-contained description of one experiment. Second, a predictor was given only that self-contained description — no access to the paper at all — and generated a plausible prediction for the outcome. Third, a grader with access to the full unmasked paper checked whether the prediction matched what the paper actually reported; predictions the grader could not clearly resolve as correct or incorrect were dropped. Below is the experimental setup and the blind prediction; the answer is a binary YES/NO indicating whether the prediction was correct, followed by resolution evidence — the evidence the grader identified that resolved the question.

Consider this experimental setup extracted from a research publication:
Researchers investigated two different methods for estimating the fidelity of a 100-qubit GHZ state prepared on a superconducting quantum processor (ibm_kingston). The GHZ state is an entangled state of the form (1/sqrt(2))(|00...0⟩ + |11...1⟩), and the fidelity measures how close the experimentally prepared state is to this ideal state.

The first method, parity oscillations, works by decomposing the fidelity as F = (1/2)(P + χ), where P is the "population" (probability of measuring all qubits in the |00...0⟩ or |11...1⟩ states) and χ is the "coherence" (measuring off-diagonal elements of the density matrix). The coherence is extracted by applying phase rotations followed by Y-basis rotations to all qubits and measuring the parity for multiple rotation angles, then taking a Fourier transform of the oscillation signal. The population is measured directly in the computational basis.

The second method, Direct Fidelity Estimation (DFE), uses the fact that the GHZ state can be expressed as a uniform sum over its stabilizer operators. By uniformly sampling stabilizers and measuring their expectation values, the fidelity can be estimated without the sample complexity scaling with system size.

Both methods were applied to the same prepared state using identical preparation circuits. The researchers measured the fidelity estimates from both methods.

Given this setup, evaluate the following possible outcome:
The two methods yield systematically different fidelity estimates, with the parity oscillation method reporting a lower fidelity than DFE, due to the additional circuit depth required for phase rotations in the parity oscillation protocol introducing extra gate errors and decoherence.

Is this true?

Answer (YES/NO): NO